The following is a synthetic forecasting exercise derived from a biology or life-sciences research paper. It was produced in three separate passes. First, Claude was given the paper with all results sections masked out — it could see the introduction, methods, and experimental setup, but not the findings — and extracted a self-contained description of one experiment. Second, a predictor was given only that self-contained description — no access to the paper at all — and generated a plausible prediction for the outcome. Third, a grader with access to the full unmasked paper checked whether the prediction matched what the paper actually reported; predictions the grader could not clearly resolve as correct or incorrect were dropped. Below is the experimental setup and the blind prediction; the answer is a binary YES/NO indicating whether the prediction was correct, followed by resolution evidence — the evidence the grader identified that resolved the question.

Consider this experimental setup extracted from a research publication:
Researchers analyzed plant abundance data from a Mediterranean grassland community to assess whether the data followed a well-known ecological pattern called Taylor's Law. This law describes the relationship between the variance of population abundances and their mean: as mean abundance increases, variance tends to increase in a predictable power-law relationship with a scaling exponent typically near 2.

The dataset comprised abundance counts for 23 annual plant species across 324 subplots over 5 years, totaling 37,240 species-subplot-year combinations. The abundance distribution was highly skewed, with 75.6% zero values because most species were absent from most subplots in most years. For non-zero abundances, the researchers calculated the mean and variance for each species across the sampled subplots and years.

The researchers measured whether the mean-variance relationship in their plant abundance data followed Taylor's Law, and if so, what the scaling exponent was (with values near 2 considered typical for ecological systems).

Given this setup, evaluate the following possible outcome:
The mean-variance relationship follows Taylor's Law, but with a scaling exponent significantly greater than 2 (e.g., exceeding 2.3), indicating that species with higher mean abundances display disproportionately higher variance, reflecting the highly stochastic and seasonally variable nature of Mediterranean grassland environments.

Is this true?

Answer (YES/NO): NO